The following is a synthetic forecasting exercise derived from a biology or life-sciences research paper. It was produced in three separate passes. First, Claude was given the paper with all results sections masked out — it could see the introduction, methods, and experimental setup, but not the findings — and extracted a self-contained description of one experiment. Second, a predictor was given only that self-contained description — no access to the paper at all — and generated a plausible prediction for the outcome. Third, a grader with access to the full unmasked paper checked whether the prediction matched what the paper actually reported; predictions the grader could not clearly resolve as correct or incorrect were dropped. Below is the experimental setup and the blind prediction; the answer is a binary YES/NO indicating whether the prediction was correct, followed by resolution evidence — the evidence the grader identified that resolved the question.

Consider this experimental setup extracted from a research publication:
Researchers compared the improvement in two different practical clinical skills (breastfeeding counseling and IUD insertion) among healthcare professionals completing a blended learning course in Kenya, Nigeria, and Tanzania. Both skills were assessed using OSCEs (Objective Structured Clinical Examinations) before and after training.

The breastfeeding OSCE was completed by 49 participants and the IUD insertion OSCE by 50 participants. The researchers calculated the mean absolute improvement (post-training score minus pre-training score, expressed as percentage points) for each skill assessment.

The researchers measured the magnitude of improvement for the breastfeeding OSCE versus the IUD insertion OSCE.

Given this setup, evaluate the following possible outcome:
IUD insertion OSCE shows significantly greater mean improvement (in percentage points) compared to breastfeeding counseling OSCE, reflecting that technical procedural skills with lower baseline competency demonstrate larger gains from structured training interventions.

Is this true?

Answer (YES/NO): YES